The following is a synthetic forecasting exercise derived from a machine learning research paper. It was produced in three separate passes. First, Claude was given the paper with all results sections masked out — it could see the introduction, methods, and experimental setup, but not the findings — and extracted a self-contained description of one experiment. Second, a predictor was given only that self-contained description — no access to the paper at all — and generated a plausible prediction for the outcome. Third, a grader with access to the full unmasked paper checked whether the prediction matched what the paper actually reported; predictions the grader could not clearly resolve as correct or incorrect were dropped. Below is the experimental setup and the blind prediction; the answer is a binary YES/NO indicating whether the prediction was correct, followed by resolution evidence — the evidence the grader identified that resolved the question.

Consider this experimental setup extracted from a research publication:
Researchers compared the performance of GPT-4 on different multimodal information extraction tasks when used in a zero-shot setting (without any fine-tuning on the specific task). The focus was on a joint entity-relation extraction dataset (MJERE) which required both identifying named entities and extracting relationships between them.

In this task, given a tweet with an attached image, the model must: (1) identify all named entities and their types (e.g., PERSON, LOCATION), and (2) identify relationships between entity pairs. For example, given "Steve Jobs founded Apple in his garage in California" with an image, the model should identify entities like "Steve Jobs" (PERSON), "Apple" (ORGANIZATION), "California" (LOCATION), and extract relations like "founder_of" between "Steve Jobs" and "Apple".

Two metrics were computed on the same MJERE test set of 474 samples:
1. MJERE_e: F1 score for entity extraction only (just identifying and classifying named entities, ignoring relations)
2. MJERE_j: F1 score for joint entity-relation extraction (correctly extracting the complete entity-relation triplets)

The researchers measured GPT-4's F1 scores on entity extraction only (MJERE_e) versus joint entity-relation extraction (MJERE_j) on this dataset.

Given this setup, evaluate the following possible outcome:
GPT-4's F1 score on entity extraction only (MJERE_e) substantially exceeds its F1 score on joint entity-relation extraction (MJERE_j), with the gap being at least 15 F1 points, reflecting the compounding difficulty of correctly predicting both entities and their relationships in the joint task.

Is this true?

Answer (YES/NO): YES